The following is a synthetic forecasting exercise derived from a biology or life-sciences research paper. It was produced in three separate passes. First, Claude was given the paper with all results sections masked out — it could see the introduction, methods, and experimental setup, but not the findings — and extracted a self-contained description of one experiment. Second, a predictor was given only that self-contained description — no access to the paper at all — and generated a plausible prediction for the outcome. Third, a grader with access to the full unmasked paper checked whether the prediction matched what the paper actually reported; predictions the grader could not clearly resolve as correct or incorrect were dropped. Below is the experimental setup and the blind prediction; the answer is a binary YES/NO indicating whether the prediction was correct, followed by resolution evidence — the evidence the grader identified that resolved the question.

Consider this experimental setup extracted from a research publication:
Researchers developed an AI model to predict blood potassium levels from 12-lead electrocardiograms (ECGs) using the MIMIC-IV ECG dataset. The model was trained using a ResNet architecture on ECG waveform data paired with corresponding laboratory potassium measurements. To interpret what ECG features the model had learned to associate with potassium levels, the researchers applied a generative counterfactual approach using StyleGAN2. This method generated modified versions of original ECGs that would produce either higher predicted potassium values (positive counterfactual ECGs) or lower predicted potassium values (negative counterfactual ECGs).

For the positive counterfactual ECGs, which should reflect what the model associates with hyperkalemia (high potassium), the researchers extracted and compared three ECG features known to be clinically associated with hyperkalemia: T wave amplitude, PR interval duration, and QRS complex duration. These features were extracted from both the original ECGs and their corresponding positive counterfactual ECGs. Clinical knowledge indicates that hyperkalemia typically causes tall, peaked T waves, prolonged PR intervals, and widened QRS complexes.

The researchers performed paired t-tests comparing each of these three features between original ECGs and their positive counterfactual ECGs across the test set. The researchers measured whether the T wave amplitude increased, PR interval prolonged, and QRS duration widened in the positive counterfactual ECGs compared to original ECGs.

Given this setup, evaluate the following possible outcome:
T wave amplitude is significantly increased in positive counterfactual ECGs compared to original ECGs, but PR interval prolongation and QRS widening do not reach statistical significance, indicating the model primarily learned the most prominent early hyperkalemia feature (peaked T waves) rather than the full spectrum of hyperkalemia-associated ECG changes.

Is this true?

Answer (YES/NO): NO